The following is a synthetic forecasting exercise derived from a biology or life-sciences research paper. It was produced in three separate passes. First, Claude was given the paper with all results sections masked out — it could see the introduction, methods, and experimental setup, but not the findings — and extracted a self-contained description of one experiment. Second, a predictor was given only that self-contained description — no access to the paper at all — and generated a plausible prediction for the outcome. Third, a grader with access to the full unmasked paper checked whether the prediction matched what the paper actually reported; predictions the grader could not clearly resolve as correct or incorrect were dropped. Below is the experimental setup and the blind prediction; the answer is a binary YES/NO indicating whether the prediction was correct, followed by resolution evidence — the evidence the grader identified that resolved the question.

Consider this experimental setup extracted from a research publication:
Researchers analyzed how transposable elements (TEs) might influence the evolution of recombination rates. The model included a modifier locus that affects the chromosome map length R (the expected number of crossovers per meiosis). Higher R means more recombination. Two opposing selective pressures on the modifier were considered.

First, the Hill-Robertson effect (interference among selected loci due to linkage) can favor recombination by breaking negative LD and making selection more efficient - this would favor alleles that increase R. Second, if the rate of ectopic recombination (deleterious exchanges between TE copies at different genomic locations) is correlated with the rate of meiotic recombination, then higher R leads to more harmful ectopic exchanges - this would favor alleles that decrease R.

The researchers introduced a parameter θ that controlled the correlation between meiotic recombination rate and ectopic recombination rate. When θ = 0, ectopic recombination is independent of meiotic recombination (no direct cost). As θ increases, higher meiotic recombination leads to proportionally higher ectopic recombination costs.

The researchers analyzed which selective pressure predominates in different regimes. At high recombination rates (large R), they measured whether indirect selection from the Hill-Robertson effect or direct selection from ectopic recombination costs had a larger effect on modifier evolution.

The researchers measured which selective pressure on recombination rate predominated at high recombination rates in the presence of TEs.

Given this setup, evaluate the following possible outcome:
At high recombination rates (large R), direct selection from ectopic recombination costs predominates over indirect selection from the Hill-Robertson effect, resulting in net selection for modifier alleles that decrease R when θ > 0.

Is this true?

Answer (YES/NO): YES